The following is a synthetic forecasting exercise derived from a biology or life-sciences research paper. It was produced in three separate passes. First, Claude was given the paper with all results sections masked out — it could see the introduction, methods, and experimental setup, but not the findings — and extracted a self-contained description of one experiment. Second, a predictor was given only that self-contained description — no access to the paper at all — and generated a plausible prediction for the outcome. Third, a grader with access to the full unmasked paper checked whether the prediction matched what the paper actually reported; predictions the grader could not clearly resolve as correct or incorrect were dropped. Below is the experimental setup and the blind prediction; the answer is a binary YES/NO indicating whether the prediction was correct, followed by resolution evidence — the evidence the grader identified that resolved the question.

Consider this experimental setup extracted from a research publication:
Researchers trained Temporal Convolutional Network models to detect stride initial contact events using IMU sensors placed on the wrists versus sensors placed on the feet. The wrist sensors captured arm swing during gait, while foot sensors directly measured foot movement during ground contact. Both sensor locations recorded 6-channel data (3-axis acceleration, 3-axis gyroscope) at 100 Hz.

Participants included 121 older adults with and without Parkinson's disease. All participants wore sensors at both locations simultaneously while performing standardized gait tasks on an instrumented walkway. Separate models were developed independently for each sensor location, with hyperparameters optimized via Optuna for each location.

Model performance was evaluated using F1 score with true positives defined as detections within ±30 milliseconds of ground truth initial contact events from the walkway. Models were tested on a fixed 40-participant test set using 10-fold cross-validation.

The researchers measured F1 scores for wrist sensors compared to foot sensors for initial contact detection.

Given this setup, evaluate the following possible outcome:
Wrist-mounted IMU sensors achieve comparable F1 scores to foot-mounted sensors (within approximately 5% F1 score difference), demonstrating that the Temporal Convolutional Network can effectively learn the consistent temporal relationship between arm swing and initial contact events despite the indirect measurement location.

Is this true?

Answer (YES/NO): NO